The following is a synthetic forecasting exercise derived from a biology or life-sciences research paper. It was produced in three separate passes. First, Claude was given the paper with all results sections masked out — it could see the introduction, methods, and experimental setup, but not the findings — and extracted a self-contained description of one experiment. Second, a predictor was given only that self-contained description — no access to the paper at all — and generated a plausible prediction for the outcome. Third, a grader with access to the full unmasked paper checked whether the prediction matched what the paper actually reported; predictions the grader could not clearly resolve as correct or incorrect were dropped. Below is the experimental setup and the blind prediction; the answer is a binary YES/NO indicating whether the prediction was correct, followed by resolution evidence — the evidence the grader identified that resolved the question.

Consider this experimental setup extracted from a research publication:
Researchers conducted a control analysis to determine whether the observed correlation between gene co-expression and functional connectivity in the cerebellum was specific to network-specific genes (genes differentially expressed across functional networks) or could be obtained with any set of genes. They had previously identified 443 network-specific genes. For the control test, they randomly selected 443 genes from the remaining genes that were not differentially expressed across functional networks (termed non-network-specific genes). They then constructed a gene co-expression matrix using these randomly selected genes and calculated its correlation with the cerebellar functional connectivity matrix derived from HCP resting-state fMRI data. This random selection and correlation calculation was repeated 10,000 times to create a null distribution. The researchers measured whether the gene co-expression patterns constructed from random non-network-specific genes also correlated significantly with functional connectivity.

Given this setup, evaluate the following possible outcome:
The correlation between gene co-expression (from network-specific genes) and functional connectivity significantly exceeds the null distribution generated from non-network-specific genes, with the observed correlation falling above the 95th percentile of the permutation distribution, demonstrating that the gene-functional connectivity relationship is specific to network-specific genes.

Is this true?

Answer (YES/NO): YES